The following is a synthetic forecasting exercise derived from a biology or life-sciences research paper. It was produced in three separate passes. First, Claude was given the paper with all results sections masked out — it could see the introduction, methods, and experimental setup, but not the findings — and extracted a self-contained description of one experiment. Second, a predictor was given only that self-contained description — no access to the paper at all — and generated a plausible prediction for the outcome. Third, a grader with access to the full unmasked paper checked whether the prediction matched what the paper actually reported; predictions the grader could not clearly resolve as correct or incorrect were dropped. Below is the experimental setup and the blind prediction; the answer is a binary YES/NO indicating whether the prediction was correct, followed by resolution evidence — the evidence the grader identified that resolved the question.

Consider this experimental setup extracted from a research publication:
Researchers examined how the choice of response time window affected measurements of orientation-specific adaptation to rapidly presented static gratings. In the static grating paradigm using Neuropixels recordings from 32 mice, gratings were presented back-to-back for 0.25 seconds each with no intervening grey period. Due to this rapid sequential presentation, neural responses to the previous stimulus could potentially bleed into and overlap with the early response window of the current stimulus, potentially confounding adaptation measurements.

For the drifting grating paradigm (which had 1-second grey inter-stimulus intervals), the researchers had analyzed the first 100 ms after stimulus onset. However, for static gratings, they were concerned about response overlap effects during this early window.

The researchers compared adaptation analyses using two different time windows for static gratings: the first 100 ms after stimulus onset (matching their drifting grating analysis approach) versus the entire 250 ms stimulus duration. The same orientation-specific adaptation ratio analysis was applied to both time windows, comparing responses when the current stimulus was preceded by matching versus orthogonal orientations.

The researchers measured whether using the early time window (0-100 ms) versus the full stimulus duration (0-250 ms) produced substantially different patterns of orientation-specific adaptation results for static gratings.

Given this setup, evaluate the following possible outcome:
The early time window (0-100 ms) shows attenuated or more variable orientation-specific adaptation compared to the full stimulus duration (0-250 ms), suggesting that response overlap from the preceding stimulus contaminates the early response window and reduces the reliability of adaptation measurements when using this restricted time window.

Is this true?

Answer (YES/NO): YES